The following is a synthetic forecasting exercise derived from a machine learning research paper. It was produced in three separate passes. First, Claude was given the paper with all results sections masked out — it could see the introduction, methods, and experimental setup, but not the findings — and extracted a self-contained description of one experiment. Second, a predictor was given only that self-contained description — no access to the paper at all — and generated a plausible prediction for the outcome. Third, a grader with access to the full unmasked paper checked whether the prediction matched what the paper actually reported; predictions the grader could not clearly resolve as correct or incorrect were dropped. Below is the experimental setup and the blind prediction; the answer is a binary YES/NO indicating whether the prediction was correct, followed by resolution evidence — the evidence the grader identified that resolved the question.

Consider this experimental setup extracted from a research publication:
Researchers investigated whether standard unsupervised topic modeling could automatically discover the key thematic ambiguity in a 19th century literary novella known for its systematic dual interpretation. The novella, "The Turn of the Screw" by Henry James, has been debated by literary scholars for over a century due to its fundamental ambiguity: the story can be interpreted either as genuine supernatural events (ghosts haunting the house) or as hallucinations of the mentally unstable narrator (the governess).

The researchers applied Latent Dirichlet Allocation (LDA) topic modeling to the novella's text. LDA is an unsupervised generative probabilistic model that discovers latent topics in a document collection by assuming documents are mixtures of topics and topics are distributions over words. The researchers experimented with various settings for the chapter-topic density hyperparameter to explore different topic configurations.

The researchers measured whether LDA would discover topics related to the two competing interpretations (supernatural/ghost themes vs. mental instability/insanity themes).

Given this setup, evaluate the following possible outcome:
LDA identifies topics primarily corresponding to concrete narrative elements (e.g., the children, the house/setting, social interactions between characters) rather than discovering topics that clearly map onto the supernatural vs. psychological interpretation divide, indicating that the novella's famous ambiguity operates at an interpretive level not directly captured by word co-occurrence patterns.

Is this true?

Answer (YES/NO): YES